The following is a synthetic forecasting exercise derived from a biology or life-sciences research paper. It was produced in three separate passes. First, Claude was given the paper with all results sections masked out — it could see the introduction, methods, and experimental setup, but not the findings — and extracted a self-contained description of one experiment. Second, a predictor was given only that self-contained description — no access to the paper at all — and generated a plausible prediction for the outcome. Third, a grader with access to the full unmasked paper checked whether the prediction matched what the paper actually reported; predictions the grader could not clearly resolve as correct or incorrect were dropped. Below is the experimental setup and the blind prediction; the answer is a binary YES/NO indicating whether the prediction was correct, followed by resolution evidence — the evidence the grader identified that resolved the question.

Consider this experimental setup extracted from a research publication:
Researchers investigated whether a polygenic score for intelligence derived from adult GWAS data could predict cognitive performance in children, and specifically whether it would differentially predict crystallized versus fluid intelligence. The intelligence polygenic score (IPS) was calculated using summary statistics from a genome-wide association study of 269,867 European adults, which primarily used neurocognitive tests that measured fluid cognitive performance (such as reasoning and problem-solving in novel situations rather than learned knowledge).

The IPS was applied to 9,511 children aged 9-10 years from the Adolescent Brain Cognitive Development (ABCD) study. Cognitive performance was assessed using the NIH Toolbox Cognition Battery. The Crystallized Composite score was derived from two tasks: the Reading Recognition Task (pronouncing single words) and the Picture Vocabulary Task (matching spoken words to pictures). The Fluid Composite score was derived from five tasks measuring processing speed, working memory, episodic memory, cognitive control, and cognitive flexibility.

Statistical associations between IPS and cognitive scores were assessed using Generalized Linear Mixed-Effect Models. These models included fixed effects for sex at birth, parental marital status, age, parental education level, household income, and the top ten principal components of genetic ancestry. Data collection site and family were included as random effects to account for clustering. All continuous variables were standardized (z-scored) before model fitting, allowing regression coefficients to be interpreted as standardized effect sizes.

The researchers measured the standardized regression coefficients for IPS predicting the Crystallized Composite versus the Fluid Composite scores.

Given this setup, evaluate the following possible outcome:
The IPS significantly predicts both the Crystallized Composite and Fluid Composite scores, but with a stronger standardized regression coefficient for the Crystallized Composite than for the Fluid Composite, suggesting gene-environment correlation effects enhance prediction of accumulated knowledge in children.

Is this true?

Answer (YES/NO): YES